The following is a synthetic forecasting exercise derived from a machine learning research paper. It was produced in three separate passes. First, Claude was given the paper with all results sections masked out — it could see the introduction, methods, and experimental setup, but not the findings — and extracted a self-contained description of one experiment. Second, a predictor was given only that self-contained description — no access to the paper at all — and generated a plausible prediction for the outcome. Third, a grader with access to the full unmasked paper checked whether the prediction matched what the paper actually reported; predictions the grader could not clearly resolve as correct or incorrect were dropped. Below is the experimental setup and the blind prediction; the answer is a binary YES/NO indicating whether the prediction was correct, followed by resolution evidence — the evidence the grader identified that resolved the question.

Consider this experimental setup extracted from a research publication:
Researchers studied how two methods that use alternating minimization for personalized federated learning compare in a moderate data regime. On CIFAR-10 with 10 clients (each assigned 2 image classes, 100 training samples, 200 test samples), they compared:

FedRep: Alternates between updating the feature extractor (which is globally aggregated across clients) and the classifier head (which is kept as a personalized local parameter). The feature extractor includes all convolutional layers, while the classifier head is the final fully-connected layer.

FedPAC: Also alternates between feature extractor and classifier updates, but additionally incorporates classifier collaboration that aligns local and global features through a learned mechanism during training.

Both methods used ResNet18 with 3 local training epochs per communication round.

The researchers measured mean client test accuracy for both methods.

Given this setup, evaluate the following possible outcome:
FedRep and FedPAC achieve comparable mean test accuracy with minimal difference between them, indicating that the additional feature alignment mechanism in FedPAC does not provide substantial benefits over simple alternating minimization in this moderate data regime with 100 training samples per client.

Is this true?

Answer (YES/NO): NO